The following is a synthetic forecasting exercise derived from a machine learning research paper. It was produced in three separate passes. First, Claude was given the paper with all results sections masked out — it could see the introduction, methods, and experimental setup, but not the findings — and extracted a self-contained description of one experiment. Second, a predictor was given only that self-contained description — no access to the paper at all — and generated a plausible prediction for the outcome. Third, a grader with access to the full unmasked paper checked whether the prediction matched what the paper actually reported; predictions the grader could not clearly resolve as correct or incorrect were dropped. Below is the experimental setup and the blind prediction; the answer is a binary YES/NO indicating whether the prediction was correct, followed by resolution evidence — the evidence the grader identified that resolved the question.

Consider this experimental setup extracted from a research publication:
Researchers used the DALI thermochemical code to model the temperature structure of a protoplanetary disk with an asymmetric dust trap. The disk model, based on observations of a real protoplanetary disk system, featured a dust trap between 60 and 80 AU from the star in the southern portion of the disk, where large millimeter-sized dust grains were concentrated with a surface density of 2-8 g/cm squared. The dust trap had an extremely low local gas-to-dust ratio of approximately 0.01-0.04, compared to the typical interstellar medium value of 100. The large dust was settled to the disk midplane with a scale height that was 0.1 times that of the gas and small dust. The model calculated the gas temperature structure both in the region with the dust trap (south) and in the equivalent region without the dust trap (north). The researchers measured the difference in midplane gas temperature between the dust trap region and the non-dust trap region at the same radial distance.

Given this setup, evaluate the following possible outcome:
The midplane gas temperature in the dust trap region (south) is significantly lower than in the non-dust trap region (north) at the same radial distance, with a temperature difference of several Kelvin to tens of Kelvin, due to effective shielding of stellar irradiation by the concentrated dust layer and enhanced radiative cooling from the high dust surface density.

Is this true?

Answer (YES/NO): YES